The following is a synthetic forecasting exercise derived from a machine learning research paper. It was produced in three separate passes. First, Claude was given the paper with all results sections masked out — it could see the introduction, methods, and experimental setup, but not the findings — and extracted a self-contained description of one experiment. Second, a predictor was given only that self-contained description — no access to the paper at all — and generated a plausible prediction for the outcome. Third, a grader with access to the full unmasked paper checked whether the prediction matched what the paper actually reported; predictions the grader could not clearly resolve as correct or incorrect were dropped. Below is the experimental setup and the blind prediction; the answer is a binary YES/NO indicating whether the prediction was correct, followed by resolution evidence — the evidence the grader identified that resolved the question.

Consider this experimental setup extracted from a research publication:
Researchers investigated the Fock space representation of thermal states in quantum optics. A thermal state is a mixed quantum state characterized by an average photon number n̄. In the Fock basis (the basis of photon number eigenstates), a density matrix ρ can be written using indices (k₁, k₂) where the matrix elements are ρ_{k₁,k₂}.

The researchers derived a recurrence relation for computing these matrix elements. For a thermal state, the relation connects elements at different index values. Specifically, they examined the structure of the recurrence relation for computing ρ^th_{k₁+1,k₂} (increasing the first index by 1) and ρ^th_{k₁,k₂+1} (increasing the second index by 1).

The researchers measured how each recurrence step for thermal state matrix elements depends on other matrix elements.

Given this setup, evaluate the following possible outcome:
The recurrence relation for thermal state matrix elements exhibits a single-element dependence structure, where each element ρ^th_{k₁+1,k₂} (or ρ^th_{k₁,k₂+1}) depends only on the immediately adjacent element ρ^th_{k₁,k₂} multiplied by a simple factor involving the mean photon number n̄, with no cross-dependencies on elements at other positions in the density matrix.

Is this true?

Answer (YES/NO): NO